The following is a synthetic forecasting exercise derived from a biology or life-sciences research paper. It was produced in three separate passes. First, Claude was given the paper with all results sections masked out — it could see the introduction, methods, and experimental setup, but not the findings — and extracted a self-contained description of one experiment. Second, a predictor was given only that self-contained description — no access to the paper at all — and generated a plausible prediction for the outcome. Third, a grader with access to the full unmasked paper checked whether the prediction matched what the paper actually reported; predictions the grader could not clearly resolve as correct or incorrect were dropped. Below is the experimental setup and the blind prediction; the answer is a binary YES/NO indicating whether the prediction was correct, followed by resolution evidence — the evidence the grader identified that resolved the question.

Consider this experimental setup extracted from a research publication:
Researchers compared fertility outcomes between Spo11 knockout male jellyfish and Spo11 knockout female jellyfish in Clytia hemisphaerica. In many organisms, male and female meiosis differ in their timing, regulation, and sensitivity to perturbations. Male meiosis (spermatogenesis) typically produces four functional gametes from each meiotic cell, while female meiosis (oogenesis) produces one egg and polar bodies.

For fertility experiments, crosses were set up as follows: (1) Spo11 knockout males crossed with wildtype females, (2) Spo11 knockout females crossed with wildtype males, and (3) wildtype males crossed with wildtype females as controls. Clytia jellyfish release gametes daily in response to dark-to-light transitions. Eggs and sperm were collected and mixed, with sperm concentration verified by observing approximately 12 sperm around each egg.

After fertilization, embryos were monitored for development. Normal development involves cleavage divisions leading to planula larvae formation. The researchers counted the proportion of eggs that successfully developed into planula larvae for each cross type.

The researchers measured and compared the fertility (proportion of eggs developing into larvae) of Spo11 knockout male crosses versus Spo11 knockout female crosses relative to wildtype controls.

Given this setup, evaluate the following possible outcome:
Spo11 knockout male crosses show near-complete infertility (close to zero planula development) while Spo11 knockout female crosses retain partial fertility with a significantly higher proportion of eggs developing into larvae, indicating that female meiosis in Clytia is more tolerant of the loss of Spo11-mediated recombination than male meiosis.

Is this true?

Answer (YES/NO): NO